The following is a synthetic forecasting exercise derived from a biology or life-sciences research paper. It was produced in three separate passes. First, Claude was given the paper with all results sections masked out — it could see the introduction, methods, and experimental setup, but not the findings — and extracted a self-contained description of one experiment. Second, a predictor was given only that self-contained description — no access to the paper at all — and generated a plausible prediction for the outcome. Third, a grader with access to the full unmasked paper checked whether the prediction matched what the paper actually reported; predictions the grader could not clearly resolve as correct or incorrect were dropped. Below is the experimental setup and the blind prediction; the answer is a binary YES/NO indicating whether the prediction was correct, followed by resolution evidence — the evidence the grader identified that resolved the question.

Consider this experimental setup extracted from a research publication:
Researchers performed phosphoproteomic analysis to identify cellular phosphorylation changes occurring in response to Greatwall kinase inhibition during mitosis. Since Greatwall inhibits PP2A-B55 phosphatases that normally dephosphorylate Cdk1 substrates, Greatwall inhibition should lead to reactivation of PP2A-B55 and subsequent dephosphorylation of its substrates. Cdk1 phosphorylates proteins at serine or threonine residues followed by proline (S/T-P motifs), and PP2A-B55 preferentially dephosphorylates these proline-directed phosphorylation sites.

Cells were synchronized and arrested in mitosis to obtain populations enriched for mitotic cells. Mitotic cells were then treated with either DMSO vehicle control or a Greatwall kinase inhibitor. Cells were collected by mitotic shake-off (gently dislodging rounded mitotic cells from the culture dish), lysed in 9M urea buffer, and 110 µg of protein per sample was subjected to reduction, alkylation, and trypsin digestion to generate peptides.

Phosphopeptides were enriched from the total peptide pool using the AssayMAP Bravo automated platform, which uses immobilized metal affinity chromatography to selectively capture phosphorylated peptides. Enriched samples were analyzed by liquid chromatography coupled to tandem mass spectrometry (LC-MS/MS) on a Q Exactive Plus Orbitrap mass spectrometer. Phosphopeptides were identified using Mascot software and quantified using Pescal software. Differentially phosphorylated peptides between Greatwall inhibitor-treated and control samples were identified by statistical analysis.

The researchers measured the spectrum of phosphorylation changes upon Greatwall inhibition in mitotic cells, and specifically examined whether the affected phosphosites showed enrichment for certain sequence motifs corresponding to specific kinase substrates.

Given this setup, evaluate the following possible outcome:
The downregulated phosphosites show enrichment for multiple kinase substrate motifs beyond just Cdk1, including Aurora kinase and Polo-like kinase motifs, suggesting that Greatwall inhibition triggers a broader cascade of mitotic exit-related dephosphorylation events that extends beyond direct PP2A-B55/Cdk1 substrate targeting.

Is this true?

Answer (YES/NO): NO